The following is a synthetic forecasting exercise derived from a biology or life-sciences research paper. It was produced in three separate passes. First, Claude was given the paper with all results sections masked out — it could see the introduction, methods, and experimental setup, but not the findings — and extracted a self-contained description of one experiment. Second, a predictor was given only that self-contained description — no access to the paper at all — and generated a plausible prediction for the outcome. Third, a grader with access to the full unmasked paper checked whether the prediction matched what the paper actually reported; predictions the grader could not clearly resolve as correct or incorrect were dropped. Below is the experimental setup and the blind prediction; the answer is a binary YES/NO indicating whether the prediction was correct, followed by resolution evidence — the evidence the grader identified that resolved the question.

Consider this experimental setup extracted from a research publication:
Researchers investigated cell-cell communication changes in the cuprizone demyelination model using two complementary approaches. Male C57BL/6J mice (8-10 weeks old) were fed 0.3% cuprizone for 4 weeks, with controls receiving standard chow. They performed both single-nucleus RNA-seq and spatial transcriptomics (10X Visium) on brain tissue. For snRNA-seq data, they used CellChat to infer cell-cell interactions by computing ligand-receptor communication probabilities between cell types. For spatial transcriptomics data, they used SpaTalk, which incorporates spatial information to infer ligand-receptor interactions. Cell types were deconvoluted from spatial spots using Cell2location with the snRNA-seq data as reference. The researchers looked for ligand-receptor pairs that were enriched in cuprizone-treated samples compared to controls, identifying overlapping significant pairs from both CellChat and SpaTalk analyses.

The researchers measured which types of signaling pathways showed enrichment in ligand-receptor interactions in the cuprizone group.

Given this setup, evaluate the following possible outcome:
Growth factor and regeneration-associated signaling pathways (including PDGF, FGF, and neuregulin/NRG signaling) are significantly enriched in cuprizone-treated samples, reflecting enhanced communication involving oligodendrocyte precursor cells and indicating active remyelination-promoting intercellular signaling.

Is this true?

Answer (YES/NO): YES